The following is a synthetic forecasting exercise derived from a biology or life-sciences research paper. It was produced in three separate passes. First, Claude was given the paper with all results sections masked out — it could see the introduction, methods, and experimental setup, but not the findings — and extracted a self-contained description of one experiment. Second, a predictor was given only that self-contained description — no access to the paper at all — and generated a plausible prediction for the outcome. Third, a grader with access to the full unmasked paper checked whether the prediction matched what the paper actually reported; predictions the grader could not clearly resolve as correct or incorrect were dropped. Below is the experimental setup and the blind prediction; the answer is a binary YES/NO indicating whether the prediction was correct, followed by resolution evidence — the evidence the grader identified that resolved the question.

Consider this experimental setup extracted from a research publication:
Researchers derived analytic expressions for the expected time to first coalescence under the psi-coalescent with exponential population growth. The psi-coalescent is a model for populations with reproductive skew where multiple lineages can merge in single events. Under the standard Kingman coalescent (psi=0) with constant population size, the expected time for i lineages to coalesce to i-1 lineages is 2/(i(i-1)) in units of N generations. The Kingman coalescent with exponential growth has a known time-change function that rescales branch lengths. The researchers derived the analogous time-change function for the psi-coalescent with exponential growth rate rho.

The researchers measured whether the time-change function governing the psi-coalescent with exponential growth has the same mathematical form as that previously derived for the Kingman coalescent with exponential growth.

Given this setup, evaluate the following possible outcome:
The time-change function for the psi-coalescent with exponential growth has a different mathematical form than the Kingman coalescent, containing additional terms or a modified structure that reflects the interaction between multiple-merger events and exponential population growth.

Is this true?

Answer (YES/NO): NO